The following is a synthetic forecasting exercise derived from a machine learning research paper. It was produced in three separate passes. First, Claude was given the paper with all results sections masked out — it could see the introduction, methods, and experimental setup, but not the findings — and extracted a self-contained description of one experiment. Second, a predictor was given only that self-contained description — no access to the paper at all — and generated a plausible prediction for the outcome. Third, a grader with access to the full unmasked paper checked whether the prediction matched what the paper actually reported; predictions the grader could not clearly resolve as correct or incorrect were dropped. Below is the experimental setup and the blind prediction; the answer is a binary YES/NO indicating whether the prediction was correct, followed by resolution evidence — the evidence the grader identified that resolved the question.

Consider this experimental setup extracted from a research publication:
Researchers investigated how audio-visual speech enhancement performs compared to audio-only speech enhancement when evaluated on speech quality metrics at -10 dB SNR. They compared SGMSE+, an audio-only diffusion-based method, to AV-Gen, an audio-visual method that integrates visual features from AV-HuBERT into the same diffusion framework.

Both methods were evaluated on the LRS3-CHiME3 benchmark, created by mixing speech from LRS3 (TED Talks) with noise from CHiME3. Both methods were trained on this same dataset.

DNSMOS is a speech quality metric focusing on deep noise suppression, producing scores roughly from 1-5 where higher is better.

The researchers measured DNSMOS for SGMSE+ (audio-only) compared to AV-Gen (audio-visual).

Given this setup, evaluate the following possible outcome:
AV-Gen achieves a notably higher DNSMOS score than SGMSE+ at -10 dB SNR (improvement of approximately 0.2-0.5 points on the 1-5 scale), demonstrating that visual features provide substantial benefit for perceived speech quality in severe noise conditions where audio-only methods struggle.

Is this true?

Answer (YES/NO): NO